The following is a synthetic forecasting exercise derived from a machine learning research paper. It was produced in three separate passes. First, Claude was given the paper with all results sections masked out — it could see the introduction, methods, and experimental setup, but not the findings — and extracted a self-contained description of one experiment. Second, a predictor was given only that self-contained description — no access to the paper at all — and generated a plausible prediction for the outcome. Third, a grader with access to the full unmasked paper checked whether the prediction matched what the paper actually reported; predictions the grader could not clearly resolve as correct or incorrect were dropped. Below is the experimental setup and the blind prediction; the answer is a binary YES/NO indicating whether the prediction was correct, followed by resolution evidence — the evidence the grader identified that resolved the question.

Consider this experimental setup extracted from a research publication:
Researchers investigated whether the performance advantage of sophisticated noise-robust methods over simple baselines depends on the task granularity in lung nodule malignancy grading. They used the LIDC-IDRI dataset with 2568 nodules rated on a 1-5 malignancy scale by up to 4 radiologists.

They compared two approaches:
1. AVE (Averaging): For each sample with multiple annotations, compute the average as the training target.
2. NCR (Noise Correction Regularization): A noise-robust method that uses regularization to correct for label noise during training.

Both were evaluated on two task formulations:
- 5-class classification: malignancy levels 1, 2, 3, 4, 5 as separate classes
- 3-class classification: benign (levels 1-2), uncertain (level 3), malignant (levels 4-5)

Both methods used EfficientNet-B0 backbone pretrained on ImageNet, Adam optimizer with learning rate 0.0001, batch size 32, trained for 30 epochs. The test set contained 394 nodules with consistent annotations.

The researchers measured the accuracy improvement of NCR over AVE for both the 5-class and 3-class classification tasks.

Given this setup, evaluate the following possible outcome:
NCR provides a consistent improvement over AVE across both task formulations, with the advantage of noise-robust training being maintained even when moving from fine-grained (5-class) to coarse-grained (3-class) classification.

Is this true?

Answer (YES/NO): YES